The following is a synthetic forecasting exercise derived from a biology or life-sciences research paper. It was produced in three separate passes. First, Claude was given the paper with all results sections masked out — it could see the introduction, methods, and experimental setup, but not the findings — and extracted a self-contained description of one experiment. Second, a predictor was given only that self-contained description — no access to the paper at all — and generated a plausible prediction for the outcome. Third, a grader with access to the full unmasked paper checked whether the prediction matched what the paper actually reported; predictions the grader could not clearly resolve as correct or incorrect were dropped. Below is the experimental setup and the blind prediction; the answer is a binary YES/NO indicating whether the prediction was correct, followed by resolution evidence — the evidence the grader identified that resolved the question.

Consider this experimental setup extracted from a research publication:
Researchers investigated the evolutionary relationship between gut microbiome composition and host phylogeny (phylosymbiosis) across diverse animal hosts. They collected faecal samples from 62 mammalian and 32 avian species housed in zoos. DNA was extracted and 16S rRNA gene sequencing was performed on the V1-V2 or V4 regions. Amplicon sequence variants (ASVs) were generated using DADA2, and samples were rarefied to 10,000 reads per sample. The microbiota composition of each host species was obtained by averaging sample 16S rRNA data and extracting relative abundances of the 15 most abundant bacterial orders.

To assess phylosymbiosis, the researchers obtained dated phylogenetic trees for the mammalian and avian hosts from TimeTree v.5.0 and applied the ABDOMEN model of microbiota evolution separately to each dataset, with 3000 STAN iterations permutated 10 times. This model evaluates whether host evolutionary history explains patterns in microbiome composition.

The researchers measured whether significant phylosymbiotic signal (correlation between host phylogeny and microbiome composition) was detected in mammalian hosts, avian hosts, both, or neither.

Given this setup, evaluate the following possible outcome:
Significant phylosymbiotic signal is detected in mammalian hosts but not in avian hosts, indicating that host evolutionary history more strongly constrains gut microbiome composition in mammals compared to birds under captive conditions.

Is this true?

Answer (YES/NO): NO